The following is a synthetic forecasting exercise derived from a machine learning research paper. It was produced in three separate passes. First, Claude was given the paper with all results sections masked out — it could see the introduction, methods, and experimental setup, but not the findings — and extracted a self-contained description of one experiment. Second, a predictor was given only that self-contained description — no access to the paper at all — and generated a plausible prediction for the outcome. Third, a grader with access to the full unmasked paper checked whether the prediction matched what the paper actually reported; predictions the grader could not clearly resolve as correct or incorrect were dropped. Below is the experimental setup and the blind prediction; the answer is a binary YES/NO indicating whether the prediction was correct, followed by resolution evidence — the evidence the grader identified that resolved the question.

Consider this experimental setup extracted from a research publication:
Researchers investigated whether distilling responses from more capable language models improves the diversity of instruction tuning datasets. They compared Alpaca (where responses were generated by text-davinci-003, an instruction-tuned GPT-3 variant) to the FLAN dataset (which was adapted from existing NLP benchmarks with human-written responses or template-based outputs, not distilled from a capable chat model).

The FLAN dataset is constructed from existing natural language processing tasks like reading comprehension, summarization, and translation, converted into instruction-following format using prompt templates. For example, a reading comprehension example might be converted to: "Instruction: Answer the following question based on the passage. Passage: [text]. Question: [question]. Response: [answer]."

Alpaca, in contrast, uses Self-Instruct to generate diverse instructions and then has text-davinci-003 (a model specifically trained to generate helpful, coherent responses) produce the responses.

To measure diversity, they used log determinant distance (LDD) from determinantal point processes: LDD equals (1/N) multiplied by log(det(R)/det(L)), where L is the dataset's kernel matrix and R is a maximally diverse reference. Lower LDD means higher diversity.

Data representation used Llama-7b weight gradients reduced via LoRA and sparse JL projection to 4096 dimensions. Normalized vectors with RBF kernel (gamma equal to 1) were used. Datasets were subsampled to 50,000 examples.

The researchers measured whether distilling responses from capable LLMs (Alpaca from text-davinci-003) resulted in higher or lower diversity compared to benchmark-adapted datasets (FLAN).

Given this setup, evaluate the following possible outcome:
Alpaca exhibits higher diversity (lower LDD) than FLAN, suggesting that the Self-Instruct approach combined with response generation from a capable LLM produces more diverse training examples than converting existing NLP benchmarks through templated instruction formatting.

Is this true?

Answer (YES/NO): YES